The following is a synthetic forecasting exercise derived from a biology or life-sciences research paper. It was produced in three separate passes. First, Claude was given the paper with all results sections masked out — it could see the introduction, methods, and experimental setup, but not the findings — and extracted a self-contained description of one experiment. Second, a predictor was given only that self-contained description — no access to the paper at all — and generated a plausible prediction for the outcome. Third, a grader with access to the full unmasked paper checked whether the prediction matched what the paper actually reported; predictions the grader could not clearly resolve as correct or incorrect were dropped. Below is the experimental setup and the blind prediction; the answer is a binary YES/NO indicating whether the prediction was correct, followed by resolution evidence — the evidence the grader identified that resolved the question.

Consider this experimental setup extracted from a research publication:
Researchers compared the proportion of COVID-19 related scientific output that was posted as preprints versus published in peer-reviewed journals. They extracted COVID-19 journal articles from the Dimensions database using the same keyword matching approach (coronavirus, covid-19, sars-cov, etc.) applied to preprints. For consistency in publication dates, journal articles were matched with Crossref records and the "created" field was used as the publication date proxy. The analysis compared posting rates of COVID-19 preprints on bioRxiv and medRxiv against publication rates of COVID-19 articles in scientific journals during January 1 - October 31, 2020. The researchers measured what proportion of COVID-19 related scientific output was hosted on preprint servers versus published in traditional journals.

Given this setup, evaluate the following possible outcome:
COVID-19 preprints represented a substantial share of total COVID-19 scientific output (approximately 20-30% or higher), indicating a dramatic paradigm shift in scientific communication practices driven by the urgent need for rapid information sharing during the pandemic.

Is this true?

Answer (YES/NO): YES